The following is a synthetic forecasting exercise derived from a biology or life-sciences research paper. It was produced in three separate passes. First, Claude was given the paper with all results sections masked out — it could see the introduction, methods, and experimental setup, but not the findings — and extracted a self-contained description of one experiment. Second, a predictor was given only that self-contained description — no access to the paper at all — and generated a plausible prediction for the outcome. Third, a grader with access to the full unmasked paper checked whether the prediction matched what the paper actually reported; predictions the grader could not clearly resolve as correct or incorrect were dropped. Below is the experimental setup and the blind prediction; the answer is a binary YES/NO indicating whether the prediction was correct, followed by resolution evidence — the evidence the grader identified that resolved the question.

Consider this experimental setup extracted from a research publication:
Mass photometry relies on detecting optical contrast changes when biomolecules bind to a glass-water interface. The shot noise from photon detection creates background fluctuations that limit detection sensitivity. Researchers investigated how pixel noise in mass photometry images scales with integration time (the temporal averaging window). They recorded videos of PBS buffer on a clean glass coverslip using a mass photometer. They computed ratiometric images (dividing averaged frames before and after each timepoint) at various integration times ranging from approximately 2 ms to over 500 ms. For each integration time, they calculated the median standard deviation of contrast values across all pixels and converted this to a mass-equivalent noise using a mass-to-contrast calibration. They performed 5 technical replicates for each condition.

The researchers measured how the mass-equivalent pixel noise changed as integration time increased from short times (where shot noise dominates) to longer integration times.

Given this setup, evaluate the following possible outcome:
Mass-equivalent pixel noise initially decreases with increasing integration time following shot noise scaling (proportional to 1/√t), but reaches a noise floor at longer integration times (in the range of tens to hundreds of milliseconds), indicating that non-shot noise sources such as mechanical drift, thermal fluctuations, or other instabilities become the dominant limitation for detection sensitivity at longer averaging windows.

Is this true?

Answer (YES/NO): YES